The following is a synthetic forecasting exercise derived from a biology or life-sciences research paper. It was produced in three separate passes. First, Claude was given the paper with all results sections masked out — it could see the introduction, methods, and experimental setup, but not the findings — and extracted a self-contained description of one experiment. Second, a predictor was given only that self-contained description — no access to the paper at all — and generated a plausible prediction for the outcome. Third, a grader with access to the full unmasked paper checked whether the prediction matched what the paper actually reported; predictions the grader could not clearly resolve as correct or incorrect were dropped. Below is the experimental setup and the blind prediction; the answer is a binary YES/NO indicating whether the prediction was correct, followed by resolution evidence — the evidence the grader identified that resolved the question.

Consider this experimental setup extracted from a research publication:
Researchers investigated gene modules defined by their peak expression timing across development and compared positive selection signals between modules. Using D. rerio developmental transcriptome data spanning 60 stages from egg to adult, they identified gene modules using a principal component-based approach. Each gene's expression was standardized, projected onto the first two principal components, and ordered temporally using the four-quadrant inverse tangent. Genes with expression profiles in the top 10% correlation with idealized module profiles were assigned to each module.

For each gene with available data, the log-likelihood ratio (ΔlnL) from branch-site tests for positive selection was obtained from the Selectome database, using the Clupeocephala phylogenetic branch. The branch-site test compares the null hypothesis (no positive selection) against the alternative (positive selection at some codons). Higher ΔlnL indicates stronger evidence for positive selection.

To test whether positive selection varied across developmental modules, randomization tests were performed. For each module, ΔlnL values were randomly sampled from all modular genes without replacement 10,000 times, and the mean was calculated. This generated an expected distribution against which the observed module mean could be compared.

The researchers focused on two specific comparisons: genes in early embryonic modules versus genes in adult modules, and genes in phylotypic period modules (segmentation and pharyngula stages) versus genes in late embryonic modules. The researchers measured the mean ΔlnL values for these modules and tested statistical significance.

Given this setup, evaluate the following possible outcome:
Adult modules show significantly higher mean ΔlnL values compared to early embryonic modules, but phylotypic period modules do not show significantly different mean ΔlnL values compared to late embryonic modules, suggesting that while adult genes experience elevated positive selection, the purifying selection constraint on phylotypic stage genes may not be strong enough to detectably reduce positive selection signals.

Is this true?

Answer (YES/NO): NO